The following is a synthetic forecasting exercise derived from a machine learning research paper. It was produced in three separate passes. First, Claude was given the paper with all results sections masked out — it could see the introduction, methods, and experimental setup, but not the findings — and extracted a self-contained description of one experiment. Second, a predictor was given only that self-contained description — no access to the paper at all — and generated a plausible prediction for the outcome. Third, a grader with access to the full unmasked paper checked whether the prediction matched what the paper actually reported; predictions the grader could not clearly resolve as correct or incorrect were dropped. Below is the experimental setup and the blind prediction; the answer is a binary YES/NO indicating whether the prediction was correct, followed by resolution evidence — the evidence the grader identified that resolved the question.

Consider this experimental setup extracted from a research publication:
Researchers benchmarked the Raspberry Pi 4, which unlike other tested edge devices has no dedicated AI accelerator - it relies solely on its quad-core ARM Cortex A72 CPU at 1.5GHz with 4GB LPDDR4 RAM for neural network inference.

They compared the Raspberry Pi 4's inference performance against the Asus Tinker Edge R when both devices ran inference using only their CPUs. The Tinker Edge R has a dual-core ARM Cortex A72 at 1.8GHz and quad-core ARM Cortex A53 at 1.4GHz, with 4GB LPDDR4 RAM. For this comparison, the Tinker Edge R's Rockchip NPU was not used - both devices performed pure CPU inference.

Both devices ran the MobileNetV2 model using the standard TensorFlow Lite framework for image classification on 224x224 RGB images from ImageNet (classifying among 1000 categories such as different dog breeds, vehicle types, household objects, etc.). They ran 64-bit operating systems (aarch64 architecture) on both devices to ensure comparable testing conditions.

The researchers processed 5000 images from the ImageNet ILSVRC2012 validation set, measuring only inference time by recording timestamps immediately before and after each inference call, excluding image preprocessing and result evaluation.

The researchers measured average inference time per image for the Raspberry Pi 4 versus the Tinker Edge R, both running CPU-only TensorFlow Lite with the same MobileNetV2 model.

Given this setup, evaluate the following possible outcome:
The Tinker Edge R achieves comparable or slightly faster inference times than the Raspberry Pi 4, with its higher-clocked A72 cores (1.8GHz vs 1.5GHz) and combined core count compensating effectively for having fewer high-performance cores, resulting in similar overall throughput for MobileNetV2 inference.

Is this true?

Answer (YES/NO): YES